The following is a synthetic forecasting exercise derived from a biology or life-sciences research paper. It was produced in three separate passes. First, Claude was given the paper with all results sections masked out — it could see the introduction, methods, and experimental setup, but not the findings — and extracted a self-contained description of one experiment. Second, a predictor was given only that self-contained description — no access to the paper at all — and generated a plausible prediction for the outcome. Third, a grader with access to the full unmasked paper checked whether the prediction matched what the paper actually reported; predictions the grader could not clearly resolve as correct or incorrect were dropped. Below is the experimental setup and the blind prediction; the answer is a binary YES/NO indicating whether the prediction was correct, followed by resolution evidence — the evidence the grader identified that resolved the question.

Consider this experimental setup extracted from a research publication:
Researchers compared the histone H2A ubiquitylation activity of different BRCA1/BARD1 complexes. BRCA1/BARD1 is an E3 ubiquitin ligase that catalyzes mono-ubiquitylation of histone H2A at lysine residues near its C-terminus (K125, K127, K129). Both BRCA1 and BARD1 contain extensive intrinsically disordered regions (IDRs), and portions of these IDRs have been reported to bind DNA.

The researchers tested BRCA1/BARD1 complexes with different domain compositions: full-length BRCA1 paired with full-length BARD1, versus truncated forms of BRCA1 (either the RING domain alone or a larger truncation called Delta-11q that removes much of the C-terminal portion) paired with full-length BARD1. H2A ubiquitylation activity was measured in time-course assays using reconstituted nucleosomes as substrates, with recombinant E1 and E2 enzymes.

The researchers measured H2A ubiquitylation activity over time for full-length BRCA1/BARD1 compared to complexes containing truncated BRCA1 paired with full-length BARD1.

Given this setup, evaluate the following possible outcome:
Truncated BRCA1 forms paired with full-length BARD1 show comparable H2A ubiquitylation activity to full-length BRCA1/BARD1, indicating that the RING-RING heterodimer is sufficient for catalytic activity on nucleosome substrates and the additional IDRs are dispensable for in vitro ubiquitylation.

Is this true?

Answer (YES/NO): NO